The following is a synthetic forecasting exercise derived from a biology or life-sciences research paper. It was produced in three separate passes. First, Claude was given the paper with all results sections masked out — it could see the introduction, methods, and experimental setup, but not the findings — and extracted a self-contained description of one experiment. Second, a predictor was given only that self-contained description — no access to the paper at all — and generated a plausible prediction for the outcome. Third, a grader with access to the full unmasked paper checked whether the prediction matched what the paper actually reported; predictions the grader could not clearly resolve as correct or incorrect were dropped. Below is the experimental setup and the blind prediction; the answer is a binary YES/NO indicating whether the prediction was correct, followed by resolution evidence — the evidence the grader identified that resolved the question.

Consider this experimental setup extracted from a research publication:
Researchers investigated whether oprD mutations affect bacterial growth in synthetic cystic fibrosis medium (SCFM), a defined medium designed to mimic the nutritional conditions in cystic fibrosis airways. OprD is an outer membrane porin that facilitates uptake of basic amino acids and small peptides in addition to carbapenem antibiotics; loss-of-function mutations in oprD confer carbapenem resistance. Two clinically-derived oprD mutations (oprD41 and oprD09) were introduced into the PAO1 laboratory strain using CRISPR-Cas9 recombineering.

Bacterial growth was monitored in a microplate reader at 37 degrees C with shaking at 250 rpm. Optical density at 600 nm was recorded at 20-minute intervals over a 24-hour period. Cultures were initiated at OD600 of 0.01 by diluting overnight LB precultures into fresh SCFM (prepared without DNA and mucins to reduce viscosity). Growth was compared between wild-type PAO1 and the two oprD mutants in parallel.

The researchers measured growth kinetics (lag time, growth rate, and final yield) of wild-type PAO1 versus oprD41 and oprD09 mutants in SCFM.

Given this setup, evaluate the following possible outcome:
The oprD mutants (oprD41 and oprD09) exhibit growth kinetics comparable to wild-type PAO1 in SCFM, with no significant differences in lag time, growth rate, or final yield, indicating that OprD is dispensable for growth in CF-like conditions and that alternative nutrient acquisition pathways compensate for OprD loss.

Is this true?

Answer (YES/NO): YES